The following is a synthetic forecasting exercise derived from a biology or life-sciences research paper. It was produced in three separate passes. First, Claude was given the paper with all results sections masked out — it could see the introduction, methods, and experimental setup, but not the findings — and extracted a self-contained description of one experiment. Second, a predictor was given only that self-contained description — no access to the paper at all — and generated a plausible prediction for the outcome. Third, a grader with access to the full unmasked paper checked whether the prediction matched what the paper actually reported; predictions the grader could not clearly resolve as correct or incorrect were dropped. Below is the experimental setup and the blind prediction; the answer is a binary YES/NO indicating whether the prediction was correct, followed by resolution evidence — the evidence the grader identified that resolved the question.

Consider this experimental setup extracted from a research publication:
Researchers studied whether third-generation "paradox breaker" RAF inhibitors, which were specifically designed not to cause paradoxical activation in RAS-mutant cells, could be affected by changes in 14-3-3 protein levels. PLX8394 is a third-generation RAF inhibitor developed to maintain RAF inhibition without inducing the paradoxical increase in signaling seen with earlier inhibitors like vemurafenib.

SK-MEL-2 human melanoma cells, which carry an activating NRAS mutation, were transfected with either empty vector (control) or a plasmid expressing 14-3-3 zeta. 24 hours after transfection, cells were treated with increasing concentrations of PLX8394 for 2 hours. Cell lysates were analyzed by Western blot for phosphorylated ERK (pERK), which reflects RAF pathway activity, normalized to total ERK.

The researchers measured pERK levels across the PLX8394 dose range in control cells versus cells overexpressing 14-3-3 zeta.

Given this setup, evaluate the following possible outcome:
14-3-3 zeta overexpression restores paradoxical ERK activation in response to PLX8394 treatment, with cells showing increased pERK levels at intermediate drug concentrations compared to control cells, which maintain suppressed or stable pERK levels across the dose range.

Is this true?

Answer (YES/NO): YES